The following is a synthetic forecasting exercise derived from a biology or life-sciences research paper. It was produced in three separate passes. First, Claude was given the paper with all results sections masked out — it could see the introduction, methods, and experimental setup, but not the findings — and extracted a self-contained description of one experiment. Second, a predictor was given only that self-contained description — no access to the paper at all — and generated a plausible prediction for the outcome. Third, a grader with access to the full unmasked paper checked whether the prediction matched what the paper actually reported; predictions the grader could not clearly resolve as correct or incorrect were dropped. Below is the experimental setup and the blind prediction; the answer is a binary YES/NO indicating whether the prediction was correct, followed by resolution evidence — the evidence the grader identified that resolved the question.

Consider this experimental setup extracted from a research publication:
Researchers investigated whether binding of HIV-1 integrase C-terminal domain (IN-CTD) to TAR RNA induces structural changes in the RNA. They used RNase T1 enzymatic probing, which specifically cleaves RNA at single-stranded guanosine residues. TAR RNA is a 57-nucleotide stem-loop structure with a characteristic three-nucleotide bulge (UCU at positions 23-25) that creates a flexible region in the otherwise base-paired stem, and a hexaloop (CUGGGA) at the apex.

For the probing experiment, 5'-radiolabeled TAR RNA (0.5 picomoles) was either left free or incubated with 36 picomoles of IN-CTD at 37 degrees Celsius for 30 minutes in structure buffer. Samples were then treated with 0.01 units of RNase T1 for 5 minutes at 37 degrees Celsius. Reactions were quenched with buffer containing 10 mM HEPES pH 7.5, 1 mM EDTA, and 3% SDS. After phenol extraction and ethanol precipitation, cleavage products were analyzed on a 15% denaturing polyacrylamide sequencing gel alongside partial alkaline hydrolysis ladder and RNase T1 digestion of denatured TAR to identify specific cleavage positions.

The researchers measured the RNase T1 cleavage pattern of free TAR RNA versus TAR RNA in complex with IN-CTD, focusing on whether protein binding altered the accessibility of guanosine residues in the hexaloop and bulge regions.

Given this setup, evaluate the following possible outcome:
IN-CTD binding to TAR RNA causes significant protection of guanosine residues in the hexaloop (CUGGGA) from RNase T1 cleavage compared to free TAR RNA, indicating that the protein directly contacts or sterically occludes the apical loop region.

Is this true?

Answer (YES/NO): YES